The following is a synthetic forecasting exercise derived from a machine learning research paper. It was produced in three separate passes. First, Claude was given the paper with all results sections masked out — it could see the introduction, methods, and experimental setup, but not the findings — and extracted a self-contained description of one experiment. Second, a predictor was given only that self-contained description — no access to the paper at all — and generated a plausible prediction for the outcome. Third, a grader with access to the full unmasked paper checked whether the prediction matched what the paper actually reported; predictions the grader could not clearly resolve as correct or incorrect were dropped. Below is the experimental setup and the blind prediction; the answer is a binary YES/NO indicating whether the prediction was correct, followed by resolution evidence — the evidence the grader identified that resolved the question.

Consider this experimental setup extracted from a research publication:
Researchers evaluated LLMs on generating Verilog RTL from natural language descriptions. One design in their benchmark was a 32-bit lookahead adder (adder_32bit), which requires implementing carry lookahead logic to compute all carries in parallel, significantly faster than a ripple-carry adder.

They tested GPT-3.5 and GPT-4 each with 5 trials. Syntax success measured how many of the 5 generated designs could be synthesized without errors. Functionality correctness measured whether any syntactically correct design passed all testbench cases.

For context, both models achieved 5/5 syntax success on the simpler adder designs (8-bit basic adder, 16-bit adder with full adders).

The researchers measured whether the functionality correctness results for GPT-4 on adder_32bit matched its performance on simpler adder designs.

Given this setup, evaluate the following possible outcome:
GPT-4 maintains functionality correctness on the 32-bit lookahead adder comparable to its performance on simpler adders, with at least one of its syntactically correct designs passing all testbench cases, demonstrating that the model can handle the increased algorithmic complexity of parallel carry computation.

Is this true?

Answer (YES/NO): NO